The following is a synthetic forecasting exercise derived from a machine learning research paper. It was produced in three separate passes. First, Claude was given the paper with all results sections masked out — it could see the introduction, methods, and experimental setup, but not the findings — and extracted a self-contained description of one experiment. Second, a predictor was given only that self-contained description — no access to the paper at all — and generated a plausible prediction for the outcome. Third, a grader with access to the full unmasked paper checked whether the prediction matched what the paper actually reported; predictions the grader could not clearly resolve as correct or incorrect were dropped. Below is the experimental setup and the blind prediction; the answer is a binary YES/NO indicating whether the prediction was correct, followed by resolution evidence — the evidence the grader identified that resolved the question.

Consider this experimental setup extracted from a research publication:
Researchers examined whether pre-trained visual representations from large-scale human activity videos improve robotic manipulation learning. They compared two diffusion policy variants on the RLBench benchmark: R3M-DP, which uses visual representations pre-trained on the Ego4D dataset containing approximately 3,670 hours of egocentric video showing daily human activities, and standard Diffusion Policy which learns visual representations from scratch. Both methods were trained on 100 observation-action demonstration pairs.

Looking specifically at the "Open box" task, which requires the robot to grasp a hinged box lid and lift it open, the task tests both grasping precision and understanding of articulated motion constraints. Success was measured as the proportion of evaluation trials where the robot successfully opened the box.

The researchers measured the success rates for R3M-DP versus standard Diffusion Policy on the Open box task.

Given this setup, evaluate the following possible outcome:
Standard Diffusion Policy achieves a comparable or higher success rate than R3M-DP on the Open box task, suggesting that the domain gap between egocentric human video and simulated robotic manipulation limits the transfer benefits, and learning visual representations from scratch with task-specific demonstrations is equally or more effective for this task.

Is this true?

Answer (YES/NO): YES